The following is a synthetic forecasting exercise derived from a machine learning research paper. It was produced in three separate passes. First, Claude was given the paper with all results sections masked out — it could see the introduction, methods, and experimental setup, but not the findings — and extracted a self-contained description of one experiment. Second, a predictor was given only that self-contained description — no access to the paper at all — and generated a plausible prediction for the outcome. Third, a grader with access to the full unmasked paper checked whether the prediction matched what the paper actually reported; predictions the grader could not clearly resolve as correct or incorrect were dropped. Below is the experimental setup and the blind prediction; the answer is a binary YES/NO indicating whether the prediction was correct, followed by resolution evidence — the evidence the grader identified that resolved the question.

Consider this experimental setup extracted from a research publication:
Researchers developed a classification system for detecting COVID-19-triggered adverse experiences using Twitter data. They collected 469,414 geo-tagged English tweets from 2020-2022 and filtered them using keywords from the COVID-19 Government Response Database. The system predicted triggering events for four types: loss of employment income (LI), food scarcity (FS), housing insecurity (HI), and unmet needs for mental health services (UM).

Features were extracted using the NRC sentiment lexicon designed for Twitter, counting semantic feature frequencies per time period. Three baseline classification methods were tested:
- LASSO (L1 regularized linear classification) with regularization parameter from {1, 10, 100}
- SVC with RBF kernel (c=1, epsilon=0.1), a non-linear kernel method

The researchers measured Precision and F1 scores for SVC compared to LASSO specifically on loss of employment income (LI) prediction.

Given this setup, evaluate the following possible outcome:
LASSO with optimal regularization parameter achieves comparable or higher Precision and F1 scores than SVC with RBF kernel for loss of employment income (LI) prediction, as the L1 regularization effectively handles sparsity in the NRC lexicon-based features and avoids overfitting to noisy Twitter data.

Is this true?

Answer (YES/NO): NO